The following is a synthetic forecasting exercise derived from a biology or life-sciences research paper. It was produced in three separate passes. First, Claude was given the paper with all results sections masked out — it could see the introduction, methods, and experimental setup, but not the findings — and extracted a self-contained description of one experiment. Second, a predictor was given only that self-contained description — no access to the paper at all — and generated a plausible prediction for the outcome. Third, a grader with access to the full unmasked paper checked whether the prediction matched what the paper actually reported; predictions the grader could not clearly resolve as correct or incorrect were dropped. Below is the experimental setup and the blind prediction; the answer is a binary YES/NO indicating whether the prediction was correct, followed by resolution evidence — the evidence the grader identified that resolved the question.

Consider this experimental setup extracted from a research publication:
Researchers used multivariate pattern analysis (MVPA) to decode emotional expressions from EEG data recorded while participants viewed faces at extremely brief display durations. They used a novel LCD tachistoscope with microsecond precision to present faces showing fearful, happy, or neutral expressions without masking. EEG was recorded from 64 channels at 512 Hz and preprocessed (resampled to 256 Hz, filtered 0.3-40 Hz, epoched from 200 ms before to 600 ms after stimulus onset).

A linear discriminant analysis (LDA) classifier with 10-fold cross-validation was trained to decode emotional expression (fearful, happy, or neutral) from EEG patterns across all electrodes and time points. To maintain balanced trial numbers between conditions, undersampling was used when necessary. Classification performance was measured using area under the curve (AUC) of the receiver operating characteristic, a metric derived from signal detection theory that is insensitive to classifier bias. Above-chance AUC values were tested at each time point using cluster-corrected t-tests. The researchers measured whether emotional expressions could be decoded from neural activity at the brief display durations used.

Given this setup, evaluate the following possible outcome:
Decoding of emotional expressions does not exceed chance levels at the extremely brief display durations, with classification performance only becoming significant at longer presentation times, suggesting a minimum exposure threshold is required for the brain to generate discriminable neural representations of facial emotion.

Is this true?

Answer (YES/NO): YES